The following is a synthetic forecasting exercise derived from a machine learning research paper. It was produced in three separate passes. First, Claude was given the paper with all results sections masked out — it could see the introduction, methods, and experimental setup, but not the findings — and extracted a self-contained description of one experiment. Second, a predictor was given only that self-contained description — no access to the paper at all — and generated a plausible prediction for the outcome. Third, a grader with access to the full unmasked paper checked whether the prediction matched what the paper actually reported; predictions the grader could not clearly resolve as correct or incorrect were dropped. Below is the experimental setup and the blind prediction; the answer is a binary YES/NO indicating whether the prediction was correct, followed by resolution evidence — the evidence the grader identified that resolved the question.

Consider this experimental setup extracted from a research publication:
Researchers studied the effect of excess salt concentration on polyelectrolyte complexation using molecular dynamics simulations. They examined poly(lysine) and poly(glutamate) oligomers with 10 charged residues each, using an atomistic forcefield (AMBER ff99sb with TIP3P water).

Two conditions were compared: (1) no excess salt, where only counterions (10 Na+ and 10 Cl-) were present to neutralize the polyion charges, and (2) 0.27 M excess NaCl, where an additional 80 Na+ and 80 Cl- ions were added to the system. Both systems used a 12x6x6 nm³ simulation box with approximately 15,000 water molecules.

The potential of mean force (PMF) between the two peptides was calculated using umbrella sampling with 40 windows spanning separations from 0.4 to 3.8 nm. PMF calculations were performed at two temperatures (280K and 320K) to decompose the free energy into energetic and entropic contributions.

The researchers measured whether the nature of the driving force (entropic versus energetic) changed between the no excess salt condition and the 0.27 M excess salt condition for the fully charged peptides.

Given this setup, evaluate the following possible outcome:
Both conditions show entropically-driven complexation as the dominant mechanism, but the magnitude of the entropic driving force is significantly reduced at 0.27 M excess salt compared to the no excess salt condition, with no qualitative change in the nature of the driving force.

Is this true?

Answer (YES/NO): YES